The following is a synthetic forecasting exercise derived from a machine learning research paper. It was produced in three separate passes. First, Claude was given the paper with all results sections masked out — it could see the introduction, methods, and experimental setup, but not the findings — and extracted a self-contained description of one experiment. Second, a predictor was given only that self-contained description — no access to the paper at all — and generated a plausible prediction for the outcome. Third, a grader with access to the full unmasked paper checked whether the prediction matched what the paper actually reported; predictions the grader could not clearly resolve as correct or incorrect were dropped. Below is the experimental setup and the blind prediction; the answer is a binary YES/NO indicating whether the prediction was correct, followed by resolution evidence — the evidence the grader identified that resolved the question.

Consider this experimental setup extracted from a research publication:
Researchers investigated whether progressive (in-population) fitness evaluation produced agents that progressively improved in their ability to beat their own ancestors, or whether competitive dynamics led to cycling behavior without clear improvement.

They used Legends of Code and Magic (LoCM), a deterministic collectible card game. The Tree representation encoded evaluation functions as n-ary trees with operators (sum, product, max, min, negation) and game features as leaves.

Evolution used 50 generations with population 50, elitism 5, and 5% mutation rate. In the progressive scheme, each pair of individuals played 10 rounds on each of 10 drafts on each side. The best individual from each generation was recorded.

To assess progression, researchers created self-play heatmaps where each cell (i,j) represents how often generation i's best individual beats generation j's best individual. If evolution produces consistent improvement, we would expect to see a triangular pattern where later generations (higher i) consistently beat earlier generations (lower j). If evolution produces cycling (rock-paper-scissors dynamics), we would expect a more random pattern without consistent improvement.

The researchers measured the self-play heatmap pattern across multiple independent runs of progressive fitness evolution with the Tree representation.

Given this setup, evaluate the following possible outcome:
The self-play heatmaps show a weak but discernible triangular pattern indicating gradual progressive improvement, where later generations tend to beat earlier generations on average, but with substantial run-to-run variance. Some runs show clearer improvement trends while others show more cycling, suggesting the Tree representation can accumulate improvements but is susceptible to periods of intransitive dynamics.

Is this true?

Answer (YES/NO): NO